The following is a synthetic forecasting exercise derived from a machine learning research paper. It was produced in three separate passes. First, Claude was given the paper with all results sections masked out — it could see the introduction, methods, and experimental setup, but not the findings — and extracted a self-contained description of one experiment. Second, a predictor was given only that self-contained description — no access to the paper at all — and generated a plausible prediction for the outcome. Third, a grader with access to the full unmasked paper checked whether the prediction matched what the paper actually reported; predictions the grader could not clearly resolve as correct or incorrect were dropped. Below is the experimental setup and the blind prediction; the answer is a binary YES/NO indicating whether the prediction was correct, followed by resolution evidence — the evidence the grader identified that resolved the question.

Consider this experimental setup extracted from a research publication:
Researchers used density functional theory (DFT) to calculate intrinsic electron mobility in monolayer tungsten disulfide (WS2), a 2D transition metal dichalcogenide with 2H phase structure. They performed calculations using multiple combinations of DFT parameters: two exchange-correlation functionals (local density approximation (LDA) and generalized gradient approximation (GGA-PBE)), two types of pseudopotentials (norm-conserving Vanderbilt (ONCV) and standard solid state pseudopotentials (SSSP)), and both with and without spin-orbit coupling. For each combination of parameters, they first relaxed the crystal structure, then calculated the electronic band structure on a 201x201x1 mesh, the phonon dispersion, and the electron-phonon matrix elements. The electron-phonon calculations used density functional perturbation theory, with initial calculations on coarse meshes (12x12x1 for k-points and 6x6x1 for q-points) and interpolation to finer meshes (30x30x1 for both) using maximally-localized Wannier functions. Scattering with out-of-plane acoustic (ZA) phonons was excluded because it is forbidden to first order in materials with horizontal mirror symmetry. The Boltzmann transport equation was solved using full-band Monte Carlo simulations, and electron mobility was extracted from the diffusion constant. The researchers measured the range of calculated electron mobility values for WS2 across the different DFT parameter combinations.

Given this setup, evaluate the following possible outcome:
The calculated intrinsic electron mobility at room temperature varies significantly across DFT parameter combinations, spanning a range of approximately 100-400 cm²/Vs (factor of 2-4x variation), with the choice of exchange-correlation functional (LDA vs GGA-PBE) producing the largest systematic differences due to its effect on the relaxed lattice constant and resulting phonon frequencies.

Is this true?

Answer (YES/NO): NO